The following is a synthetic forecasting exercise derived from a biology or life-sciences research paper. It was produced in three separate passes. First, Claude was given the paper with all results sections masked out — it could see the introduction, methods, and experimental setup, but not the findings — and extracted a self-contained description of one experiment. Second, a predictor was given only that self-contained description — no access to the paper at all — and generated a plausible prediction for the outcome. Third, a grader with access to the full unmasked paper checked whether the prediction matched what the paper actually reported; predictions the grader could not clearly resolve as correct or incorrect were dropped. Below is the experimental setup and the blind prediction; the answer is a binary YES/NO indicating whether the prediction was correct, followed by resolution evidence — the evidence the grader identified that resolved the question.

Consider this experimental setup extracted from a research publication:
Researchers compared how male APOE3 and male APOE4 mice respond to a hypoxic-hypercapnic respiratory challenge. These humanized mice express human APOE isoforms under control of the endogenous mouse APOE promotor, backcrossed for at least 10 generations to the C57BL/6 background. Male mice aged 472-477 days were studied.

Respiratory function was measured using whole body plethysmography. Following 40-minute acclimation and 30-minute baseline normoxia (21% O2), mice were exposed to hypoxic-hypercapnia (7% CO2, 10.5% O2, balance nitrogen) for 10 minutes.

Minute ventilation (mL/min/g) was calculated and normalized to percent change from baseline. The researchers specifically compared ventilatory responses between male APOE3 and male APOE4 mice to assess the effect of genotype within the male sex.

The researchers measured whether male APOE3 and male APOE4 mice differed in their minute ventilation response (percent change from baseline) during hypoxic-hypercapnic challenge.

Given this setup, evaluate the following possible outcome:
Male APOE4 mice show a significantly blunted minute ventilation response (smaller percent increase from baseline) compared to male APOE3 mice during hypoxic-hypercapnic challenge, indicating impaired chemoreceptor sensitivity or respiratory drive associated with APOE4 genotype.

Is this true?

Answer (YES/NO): NO